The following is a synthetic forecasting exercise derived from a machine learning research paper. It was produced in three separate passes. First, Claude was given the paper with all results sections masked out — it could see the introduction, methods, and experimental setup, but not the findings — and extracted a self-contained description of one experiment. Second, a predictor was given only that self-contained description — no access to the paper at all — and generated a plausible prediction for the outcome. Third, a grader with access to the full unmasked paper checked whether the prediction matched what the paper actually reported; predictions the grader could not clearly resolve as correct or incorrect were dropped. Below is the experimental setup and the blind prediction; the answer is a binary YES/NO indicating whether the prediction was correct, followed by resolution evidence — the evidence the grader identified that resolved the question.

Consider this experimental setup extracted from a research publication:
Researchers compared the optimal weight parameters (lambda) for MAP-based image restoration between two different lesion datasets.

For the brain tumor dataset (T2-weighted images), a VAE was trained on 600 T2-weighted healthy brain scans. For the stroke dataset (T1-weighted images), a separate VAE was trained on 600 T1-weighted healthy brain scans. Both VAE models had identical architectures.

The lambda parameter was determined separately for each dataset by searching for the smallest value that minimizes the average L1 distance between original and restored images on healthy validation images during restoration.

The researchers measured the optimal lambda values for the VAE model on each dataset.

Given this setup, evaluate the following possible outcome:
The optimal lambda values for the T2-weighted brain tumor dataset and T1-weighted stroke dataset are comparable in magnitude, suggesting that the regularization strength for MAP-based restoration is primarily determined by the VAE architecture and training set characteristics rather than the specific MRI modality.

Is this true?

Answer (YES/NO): YES